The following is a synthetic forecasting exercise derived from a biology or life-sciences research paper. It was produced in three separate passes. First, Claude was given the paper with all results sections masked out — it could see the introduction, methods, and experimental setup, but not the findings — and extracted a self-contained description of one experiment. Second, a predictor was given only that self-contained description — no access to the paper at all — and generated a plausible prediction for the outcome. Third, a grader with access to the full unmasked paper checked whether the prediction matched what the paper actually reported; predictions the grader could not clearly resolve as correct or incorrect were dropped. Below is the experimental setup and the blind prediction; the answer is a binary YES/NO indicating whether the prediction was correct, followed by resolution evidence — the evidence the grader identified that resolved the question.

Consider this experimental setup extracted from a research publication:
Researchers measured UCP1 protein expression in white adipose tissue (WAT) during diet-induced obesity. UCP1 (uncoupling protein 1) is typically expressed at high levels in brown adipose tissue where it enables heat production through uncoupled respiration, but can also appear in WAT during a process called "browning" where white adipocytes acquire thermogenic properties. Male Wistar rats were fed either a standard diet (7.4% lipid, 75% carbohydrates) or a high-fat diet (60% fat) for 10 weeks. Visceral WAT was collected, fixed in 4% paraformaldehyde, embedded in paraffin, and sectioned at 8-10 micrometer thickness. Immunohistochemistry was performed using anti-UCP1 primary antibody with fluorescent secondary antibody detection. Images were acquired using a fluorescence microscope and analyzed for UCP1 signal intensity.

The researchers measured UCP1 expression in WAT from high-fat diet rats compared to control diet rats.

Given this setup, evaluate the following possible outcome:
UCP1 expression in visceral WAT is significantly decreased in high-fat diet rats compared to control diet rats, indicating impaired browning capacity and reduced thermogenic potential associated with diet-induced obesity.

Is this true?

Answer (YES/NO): YES